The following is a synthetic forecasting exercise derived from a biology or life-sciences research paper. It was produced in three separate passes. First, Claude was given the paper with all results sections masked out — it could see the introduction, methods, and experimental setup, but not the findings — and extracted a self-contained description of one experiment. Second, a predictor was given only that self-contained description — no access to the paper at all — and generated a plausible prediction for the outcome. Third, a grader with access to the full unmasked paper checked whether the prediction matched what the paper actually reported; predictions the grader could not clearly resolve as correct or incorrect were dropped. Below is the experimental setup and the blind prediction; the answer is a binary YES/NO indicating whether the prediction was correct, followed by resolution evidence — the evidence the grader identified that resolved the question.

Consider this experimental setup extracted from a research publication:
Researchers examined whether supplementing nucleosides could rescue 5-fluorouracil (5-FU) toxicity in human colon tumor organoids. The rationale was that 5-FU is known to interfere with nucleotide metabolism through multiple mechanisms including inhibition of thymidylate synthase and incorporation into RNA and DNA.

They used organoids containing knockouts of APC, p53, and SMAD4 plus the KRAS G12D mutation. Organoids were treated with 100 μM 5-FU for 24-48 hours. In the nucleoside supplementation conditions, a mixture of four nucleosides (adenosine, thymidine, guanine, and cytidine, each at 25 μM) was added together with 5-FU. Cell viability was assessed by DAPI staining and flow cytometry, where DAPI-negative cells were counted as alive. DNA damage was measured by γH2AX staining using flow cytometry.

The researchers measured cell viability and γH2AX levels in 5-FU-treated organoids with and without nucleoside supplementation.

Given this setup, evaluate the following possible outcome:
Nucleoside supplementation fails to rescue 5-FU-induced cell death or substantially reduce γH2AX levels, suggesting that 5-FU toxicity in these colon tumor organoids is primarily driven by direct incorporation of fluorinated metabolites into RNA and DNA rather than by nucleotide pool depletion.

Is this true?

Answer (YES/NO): NO